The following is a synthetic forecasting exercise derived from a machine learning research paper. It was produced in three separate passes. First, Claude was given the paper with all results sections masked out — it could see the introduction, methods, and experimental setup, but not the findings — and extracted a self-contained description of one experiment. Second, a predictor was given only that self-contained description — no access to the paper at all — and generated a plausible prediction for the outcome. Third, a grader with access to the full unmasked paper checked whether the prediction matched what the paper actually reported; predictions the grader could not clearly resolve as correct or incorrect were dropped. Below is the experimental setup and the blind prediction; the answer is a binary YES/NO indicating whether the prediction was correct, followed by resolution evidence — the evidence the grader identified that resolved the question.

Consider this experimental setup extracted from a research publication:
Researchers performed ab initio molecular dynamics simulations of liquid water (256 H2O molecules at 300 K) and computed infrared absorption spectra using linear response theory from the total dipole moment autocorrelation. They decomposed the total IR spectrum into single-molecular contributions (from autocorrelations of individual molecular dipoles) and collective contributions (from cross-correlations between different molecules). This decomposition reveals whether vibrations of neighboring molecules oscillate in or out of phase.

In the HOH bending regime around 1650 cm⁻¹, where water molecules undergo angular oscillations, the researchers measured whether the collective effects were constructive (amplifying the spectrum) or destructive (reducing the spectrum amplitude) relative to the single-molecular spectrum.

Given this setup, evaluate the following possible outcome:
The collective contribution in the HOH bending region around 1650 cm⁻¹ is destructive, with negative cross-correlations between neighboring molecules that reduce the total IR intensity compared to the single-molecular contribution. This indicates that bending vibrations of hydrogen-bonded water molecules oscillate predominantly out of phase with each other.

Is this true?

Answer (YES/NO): YES